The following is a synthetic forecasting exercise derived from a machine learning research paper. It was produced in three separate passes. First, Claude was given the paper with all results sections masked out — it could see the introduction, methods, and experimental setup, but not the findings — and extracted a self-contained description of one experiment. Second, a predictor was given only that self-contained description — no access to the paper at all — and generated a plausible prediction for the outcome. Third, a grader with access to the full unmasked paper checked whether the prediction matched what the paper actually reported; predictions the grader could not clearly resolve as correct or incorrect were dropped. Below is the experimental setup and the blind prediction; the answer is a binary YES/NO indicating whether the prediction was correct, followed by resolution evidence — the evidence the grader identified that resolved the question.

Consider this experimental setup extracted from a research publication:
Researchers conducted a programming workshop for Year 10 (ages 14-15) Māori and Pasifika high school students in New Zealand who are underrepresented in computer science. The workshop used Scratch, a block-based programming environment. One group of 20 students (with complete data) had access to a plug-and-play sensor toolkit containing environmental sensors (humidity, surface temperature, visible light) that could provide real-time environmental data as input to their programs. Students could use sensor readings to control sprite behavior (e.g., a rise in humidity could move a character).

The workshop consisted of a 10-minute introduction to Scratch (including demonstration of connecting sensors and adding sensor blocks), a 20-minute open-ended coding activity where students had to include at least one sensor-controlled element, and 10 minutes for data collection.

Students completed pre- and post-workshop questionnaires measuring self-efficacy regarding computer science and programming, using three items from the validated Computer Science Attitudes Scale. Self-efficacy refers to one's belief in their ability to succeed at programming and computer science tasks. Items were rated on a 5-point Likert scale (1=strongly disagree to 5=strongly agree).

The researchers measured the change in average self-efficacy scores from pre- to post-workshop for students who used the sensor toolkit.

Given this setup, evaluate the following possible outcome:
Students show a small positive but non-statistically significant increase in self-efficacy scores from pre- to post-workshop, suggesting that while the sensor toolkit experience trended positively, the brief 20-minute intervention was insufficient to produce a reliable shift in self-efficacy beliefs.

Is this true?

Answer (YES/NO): NO